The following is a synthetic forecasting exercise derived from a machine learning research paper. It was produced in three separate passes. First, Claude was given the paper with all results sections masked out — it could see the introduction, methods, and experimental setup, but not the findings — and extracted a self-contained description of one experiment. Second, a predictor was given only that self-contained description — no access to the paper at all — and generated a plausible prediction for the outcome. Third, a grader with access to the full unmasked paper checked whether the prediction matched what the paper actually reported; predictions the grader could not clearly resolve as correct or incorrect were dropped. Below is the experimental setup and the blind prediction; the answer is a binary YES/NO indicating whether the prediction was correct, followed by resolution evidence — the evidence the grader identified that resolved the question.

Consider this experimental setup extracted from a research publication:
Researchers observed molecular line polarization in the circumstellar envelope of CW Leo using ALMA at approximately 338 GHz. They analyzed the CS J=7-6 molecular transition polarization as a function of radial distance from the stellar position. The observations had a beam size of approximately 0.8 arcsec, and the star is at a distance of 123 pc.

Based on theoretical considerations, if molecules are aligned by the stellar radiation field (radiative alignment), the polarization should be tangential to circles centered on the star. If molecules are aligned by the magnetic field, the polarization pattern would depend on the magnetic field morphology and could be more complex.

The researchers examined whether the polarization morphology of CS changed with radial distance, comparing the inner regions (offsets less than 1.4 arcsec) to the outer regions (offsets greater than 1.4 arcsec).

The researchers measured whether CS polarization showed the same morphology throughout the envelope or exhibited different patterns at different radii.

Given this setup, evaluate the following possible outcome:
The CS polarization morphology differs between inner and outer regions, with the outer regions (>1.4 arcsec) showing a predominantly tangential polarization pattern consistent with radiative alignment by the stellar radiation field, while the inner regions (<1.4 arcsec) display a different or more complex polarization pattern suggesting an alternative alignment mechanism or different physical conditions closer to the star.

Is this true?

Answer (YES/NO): YES